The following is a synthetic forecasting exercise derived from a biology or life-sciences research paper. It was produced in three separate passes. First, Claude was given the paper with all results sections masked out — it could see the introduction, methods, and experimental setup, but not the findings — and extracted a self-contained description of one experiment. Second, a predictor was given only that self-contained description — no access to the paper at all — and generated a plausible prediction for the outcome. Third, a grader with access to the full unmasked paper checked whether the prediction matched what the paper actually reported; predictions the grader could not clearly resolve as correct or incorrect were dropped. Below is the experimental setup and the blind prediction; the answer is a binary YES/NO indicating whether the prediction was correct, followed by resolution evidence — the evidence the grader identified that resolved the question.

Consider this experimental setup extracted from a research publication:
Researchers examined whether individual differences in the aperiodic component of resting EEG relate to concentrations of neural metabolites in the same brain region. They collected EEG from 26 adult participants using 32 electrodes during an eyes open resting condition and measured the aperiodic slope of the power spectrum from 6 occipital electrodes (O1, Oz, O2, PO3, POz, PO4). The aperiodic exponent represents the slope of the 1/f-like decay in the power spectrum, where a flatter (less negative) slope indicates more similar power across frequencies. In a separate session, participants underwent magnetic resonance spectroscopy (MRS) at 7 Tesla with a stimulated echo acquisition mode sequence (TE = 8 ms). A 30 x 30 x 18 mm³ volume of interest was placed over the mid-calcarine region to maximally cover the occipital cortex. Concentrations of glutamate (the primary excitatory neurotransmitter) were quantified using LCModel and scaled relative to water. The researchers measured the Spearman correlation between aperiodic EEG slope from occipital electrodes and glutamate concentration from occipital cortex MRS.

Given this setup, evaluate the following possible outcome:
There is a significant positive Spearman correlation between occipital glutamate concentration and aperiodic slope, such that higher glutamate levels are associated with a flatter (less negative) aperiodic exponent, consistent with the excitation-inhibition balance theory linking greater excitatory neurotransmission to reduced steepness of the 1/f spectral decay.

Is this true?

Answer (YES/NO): NO